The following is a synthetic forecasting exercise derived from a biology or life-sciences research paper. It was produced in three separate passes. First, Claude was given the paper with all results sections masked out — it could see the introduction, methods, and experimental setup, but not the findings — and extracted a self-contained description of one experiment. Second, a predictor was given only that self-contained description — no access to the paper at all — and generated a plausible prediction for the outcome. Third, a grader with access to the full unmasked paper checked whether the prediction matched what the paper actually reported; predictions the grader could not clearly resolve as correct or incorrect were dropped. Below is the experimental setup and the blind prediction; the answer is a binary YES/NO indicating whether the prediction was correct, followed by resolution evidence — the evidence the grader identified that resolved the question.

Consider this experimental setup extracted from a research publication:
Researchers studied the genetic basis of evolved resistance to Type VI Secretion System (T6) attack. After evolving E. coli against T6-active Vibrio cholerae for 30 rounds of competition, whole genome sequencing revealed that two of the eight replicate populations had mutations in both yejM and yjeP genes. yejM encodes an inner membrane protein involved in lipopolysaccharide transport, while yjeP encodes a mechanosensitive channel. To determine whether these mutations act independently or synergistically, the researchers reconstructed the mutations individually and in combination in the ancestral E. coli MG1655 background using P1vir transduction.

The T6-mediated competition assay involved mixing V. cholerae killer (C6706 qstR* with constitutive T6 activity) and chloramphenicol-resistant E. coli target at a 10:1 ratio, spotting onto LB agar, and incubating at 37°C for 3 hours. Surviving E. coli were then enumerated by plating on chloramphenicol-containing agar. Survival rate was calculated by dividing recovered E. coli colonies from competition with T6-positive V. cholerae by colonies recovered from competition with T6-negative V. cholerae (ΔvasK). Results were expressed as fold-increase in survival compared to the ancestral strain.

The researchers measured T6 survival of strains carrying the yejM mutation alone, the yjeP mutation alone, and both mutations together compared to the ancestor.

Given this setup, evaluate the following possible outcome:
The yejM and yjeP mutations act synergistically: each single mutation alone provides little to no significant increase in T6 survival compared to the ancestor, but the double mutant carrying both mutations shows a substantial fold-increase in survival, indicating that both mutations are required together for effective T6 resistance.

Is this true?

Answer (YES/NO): YES